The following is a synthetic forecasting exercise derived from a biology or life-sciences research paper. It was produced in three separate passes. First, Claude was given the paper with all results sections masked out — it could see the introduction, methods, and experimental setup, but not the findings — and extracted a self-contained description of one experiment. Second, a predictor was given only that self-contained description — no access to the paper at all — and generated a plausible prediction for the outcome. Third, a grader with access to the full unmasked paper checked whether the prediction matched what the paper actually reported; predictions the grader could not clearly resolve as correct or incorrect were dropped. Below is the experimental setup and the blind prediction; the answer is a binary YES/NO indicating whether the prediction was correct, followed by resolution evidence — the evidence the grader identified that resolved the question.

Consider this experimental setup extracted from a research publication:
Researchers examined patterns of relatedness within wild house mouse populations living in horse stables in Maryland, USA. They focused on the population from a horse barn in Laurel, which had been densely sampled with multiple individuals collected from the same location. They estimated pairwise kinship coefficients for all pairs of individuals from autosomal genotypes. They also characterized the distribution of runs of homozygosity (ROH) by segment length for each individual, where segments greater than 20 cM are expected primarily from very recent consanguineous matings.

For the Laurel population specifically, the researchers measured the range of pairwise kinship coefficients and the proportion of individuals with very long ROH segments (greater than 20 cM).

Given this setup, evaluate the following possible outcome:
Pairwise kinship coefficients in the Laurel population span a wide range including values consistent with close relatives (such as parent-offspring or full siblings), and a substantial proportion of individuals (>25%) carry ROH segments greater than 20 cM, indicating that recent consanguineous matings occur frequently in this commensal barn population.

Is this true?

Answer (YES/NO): YES